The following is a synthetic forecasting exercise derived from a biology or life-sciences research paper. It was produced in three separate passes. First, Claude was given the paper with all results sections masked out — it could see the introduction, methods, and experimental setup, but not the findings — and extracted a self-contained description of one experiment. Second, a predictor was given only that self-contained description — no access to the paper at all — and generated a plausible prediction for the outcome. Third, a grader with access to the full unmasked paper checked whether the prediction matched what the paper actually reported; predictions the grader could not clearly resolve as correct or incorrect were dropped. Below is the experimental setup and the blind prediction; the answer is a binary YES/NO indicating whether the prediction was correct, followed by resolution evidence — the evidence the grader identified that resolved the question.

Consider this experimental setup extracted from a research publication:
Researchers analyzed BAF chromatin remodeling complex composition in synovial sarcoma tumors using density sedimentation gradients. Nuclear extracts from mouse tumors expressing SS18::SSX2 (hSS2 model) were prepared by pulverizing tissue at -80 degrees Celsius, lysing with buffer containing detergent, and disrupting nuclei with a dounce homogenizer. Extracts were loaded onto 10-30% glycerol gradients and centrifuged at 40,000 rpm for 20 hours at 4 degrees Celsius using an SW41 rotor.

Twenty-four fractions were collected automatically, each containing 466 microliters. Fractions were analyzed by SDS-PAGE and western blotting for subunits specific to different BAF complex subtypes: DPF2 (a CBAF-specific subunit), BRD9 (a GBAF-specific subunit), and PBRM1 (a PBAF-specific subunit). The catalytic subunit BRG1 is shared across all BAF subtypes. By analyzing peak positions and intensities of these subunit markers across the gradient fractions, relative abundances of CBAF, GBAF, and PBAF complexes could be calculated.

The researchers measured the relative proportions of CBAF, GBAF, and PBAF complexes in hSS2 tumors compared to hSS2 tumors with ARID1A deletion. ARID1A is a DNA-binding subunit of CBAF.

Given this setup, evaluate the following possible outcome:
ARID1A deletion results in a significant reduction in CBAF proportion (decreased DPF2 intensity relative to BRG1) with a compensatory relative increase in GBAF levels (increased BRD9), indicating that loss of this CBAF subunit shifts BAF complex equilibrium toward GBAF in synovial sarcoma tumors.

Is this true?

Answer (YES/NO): NO